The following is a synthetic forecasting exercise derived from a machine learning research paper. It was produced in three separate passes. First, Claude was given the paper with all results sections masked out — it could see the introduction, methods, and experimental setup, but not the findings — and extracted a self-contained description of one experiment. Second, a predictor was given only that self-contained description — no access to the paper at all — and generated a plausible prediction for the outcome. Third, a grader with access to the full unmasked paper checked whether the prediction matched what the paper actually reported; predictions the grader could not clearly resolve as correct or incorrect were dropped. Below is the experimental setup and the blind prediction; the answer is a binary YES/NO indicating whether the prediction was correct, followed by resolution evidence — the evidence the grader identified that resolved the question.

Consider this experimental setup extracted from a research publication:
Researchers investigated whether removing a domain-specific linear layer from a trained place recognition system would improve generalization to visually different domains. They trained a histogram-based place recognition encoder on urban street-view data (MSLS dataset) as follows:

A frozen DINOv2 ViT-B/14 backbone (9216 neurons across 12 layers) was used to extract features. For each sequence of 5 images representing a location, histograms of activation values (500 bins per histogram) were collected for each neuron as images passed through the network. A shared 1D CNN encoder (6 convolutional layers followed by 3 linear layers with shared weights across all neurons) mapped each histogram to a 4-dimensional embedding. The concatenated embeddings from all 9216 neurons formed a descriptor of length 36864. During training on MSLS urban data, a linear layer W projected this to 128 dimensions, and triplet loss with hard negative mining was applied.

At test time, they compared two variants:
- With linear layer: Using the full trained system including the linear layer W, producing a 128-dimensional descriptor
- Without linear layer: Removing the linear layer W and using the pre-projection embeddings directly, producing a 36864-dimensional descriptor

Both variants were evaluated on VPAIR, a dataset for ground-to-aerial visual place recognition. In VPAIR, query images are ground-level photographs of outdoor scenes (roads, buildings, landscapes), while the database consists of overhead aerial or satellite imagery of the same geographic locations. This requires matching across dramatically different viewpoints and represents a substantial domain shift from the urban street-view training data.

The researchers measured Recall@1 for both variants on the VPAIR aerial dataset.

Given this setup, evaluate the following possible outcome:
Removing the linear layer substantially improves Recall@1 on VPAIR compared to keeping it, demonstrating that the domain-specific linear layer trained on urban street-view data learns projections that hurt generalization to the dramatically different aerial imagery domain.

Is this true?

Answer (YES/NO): YES